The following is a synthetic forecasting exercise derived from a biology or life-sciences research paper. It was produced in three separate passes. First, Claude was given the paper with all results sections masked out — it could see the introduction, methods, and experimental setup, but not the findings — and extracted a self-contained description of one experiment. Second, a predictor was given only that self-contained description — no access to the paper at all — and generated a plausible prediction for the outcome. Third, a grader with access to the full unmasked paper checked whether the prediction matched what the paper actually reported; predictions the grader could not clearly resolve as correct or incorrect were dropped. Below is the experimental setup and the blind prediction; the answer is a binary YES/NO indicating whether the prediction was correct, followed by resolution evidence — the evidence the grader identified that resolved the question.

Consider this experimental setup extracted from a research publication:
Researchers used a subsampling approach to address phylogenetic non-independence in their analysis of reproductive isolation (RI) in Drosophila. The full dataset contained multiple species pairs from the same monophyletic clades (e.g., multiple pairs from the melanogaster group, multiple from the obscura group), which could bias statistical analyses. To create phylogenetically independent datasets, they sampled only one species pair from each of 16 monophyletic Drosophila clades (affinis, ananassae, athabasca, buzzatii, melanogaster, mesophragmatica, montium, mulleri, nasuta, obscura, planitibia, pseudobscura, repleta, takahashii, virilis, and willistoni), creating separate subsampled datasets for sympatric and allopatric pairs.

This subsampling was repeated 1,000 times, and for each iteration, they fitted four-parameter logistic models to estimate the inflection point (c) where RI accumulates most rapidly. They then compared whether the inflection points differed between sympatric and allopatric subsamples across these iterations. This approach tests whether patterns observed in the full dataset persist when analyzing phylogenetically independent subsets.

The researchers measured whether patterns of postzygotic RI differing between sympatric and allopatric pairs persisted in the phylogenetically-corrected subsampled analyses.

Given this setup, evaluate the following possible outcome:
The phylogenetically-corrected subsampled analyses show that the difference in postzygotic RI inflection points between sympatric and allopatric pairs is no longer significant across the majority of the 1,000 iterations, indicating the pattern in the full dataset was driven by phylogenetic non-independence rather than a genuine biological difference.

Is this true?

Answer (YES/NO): NO